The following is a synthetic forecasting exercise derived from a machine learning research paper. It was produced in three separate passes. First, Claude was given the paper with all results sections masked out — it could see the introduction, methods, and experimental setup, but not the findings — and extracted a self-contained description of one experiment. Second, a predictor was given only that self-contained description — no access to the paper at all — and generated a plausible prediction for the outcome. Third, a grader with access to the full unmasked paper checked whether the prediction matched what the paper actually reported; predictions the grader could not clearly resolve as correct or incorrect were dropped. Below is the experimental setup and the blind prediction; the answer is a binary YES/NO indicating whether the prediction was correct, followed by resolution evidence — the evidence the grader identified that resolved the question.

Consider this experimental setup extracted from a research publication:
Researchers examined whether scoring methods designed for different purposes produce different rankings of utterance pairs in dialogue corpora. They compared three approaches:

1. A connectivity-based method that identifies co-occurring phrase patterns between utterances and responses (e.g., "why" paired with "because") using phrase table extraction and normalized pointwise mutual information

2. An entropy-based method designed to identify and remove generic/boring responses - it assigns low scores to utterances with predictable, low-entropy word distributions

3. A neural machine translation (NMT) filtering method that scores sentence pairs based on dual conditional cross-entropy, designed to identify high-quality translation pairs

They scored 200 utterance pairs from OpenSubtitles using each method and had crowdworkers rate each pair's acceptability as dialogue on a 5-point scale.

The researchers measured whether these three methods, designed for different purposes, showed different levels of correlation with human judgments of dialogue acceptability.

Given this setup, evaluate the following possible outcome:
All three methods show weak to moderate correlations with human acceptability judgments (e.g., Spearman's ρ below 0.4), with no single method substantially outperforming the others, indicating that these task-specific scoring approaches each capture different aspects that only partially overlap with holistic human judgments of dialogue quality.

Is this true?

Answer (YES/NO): NO